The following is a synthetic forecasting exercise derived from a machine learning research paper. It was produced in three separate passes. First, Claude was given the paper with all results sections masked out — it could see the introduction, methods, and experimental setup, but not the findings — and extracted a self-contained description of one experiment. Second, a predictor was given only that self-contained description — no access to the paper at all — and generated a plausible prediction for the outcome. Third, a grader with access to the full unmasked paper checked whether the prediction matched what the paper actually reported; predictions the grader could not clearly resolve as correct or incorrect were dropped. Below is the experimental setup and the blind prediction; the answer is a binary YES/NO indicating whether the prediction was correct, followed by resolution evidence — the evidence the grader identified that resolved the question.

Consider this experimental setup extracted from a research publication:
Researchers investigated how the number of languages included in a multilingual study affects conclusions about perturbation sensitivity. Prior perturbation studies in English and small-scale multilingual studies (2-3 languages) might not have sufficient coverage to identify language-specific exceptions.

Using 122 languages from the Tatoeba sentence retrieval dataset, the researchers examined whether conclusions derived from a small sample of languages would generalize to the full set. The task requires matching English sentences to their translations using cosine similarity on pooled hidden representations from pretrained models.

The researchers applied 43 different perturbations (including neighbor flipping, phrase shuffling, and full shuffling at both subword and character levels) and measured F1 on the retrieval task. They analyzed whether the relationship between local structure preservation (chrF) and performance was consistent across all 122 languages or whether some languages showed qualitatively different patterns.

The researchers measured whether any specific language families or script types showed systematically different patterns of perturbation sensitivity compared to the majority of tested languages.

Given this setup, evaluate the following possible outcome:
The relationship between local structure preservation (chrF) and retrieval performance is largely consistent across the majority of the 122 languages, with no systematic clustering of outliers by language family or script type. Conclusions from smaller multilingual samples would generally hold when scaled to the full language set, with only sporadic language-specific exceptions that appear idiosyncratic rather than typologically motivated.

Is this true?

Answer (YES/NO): NO